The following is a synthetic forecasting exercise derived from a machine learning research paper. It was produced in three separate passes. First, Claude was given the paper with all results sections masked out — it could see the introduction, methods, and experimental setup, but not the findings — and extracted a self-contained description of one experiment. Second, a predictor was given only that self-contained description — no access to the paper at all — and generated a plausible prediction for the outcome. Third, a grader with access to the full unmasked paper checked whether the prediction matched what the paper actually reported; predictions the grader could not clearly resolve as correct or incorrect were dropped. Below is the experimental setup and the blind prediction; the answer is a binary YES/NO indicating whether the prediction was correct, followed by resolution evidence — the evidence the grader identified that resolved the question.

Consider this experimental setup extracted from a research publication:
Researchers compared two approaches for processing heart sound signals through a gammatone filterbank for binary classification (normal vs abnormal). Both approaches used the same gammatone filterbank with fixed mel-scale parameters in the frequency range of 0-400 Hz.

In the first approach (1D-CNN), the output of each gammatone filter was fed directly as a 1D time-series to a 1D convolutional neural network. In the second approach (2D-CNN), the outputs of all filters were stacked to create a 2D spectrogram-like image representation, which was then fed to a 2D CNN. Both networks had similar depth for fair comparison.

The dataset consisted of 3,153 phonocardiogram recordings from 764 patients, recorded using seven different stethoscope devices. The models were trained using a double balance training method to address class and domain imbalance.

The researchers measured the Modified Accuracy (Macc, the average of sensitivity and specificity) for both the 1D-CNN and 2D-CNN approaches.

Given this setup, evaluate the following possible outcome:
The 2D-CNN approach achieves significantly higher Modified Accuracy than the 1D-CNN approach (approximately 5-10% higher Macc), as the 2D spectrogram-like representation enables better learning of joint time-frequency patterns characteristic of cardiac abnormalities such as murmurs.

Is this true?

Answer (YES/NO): NO